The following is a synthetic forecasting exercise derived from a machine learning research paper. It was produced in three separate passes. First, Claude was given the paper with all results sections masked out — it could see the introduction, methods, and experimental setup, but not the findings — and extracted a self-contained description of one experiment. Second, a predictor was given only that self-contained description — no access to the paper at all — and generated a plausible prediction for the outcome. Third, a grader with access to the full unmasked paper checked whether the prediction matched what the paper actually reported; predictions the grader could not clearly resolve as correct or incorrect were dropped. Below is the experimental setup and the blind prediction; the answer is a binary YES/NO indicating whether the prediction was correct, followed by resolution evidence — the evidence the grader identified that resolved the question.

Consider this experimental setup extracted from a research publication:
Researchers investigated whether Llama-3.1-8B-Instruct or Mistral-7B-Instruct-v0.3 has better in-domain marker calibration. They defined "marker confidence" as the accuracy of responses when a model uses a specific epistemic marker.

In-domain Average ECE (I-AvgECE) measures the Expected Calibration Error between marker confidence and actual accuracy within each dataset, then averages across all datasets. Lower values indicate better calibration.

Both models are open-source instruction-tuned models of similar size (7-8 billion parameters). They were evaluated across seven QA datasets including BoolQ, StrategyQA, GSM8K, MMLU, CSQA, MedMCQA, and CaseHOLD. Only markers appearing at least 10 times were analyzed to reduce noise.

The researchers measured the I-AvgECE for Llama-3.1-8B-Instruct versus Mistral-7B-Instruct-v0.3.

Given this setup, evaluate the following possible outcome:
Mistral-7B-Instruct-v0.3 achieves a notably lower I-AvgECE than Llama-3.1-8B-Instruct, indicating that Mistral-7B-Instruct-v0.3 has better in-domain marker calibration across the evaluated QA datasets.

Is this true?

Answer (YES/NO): NO